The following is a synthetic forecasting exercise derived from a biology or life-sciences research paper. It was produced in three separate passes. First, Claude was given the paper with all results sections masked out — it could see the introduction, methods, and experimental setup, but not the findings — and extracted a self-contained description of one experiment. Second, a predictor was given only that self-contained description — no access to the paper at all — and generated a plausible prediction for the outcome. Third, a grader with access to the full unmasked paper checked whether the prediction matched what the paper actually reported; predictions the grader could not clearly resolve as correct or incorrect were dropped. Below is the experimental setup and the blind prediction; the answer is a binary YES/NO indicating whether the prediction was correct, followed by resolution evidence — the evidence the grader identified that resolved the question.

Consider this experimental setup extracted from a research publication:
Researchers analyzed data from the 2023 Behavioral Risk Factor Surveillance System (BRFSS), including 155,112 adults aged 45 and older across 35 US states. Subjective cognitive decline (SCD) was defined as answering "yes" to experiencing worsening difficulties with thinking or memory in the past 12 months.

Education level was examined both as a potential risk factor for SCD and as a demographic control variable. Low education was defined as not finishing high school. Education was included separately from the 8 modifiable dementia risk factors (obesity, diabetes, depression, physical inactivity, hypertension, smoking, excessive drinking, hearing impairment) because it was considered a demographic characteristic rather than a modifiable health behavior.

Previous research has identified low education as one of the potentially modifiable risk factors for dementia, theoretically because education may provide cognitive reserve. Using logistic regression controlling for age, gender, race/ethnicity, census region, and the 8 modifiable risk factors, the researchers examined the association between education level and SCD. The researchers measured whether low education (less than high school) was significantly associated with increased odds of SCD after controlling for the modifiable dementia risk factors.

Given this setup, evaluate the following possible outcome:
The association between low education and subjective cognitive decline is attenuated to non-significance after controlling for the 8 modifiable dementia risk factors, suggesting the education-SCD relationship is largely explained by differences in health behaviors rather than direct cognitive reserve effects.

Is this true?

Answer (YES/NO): NO